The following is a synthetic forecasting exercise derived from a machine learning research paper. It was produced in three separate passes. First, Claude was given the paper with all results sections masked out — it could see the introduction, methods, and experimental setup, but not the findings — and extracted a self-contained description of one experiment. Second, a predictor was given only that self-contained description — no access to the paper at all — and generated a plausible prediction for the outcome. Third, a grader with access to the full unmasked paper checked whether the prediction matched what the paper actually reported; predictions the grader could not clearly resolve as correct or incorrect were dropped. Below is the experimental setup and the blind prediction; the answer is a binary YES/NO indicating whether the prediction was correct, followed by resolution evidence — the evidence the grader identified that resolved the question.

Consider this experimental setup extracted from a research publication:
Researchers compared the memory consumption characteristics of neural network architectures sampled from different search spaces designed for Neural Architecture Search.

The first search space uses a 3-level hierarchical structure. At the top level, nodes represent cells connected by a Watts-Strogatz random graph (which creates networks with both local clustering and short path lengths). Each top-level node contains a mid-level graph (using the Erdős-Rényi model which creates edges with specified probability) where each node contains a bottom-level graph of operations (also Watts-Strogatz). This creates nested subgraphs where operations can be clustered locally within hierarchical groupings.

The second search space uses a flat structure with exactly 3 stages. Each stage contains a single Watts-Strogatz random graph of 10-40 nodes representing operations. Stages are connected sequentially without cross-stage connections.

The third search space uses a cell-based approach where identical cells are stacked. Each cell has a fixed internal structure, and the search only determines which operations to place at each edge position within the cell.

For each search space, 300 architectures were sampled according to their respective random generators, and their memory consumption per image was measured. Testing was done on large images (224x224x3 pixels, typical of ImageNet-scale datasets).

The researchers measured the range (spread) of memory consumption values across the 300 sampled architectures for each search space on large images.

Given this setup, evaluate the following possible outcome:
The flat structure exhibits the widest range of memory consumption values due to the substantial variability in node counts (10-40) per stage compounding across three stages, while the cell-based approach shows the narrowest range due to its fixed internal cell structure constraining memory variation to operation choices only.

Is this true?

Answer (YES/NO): NO